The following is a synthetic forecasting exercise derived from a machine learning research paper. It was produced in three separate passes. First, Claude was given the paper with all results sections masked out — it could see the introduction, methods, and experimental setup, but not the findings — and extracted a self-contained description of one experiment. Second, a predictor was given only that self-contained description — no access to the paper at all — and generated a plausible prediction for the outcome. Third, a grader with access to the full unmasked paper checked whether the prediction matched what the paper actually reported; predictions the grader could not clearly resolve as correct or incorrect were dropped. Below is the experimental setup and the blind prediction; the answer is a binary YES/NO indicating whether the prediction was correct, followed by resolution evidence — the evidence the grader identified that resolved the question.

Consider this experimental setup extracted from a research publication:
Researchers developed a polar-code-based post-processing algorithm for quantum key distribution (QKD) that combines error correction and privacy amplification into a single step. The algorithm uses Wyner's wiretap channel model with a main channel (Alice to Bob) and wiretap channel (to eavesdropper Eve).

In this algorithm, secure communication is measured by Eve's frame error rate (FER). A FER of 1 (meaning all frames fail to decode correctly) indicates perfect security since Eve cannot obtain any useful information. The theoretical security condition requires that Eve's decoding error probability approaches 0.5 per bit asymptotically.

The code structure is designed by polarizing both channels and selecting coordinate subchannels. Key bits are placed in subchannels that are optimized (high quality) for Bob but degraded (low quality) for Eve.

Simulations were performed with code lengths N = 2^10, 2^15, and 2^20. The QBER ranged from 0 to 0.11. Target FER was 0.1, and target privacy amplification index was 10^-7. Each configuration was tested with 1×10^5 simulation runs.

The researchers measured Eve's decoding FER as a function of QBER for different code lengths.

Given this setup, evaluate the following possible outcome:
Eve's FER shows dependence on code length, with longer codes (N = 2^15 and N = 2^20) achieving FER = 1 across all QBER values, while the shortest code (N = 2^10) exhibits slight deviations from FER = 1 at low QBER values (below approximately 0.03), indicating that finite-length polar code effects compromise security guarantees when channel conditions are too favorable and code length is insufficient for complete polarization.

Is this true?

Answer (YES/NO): NO